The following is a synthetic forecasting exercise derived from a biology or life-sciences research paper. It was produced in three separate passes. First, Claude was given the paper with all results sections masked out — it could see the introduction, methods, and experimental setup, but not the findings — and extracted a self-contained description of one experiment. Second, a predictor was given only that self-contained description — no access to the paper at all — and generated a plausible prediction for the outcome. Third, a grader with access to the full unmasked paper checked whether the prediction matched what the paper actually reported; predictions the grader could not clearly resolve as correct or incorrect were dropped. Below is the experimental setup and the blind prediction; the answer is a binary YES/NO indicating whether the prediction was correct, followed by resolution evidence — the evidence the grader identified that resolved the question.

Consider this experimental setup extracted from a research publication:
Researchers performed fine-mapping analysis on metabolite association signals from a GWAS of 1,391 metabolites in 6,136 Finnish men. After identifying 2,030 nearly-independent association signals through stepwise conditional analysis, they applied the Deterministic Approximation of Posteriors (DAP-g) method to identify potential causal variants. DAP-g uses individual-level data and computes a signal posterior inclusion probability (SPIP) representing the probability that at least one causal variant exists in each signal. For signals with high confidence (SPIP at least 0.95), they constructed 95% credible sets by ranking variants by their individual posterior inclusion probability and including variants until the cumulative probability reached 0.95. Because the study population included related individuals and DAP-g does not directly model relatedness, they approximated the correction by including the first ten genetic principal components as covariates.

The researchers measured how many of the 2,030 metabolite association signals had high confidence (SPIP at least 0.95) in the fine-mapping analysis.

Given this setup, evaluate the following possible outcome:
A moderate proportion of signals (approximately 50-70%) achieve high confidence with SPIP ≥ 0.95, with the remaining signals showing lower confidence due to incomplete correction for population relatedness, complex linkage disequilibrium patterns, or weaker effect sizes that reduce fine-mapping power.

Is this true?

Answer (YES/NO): NO